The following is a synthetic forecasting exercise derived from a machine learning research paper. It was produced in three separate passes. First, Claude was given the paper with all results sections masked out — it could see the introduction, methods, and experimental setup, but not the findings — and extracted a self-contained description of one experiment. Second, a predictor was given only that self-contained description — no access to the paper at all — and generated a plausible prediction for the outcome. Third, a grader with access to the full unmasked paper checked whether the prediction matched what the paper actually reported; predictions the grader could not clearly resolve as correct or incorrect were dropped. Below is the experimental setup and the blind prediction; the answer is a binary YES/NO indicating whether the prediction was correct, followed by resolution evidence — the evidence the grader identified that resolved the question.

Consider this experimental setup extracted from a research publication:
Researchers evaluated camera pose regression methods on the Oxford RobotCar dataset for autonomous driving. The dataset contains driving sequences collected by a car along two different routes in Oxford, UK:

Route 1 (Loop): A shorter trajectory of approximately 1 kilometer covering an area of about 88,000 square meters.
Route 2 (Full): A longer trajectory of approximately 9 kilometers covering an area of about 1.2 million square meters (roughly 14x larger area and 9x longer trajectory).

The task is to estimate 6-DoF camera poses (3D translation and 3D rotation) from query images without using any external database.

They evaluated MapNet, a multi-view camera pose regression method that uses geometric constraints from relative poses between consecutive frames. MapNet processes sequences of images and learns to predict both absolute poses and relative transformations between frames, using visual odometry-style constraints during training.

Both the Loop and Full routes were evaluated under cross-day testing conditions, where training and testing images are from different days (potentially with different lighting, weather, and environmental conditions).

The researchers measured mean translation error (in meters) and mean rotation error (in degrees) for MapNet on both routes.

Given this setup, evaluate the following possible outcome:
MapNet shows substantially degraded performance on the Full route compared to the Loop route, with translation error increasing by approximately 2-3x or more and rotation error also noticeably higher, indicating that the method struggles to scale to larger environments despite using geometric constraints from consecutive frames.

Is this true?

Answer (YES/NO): YES